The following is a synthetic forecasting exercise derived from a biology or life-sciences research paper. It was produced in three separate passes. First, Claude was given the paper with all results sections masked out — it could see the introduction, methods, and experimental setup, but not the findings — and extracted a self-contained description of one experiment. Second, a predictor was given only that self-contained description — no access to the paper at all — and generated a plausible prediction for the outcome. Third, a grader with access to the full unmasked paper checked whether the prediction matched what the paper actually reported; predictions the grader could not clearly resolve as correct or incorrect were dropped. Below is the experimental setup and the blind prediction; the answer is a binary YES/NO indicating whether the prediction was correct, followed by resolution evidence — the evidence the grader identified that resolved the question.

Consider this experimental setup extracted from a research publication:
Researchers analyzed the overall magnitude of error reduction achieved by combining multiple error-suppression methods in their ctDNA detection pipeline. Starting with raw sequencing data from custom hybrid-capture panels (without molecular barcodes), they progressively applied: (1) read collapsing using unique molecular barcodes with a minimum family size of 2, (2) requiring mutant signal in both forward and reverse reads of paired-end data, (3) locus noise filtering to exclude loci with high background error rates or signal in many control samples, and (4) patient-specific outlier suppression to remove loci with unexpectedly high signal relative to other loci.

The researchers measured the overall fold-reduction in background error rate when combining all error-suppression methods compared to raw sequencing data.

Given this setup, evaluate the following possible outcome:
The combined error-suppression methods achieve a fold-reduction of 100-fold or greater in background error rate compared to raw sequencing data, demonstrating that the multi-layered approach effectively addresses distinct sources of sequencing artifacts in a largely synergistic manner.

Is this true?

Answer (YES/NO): YES